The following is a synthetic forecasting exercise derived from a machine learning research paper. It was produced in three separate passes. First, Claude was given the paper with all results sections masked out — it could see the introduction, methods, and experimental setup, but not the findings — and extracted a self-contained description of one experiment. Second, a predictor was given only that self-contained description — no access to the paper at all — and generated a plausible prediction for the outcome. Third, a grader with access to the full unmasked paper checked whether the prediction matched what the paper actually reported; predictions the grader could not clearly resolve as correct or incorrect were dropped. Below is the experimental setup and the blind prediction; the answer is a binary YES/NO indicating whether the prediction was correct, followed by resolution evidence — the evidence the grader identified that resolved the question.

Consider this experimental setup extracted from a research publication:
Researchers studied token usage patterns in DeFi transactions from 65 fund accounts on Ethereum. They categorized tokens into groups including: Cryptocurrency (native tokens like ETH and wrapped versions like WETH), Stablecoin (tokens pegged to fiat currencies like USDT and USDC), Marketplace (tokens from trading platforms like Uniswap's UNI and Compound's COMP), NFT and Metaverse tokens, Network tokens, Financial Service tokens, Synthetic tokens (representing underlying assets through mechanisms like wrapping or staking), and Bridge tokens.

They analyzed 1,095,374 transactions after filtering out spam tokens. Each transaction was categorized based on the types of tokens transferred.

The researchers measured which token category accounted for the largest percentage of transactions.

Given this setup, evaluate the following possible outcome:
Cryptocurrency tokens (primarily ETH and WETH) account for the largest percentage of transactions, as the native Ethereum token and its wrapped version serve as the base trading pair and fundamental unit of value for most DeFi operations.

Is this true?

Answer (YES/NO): YES